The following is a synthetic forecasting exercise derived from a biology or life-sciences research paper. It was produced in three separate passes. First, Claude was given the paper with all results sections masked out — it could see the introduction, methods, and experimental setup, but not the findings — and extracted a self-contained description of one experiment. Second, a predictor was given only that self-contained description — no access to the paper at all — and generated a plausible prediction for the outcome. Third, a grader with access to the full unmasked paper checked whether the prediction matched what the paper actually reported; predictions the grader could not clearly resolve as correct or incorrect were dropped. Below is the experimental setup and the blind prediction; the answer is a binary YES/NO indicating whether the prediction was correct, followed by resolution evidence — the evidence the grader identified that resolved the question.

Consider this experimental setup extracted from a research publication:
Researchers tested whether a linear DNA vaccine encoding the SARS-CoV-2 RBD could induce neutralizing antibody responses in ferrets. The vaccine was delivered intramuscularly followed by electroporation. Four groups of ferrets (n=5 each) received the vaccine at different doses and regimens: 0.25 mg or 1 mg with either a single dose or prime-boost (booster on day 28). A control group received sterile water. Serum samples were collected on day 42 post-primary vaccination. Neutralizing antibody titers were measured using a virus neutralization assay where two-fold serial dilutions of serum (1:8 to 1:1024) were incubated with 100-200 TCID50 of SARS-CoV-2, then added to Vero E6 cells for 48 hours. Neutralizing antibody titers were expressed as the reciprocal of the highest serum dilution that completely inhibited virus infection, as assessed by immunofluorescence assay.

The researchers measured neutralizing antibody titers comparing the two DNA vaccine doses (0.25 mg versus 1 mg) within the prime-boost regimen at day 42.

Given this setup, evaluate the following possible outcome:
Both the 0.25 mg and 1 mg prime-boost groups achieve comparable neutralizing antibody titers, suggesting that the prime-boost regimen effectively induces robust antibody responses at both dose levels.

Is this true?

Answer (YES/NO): NO